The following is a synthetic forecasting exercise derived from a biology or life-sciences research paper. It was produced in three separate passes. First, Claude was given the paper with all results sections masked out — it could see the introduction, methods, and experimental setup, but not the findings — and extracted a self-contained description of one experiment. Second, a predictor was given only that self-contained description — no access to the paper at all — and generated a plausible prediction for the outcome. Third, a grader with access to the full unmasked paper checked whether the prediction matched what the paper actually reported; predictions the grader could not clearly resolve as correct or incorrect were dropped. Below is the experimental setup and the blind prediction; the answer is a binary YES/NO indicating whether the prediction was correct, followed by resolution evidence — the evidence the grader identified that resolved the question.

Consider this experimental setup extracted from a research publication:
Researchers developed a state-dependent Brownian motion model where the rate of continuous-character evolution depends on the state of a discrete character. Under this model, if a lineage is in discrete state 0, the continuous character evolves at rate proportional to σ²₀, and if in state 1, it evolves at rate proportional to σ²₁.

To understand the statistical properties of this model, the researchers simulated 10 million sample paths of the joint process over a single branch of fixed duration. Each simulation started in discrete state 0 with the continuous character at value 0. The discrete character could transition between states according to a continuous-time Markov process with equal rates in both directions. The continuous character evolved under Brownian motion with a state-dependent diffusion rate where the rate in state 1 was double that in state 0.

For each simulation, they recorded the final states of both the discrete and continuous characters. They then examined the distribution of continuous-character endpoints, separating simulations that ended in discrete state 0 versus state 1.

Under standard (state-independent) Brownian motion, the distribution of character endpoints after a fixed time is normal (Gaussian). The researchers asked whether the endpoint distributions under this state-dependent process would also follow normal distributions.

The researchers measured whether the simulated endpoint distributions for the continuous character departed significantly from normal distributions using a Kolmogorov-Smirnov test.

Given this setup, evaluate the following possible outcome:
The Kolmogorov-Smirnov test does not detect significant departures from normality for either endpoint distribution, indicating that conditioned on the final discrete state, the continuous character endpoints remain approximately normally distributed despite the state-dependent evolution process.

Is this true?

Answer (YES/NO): NO